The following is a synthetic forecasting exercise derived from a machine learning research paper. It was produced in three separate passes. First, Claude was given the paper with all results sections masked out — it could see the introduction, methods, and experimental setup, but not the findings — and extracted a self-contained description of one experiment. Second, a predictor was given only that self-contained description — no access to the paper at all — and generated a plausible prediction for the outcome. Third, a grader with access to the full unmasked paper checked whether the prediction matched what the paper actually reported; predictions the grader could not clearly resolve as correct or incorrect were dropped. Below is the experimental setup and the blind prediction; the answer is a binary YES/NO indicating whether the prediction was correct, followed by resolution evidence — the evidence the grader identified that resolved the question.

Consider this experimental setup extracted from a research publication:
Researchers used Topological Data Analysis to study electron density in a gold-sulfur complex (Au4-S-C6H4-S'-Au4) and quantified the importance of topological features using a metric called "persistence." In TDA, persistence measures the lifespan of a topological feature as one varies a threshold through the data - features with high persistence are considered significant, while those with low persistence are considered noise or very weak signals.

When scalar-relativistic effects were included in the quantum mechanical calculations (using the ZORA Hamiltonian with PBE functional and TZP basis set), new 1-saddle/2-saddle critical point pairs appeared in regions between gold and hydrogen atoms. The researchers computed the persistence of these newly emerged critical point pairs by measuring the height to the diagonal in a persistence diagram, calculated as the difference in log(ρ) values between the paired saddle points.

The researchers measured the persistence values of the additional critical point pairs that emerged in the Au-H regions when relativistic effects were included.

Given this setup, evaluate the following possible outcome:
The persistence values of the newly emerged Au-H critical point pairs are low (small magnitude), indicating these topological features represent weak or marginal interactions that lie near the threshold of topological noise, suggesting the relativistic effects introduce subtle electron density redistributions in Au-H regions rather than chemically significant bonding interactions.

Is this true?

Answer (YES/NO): YES